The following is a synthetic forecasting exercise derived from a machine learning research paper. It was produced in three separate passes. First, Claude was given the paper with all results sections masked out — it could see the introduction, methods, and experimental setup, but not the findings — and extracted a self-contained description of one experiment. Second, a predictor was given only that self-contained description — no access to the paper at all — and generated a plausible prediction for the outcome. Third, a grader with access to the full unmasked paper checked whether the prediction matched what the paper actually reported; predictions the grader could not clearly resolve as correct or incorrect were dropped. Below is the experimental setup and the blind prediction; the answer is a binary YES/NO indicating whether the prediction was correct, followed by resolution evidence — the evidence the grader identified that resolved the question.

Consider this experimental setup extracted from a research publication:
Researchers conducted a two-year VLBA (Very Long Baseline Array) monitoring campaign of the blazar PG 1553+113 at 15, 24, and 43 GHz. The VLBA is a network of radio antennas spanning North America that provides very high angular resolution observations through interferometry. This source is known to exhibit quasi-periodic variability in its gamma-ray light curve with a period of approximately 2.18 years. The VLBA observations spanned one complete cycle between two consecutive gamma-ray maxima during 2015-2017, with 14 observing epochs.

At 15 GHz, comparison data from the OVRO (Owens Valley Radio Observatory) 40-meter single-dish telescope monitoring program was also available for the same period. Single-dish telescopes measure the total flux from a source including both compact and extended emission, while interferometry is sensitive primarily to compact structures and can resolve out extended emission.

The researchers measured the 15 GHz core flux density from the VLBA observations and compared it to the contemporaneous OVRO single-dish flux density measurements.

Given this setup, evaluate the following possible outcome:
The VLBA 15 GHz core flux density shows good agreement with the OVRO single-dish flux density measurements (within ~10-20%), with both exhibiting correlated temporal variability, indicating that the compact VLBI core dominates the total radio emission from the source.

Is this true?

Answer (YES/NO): YES